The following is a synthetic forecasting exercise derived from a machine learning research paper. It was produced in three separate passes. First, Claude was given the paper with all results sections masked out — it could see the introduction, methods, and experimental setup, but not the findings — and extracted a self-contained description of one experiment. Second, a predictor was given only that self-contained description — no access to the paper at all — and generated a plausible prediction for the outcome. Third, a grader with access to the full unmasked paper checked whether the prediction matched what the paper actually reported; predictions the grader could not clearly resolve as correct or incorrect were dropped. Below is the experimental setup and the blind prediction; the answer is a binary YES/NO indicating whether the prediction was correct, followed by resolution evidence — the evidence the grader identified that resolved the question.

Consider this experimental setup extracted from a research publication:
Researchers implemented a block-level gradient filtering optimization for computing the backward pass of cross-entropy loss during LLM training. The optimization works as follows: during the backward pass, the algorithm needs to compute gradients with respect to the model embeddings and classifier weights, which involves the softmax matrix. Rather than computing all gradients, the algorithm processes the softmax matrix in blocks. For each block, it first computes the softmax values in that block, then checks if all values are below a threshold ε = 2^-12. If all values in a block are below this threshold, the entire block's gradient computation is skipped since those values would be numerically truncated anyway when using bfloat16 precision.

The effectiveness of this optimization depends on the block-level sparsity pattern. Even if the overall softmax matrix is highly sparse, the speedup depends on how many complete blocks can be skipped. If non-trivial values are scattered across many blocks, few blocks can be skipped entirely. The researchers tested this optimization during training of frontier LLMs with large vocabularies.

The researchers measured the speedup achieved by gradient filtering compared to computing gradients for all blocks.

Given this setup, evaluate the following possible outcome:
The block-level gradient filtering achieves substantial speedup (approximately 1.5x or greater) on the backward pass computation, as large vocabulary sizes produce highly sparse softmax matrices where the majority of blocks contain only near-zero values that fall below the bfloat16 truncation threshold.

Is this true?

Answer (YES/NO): YES